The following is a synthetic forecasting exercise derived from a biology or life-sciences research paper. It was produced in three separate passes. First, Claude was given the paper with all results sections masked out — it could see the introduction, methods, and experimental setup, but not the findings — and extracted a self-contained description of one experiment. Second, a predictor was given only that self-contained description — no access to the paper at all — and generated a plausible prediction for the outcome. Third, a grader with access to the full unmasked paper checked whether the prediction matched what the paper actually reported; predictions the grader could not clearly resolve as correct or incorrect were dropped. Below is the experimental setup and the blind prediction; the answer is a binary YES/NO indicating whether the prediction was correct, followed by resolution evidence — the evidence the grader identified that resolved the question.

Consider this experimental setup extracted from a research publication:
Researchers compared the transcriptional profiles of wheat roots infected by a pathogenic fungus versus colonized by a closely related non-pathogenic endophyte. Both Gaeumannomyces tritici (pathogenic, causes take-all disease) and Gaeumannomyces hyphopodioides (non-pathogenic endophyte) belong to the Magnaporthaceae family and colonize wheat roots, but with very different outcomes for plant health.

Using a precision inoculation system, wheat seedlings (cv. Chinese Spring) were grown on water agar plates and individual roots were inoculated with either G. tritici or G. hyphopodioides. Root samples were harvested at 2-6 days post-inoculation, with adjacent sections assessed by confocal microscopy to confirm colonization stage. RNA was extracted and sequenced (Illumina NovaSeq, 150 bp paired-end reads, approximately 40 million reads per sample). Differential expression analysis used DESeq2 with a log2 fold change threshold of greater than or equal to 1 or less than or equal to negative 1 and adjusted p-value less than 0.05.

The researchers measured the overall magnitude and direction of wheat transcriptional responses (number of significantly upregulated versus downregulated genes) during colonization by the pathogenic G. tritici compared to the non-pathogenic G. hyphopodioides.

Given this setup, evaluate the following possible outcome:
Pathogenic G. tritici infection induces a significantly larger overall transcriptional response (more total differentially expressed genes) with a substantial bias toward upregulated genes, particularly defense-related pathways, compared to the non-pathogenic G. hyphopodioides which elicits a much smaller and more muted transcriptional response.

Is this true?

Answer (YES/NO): NO